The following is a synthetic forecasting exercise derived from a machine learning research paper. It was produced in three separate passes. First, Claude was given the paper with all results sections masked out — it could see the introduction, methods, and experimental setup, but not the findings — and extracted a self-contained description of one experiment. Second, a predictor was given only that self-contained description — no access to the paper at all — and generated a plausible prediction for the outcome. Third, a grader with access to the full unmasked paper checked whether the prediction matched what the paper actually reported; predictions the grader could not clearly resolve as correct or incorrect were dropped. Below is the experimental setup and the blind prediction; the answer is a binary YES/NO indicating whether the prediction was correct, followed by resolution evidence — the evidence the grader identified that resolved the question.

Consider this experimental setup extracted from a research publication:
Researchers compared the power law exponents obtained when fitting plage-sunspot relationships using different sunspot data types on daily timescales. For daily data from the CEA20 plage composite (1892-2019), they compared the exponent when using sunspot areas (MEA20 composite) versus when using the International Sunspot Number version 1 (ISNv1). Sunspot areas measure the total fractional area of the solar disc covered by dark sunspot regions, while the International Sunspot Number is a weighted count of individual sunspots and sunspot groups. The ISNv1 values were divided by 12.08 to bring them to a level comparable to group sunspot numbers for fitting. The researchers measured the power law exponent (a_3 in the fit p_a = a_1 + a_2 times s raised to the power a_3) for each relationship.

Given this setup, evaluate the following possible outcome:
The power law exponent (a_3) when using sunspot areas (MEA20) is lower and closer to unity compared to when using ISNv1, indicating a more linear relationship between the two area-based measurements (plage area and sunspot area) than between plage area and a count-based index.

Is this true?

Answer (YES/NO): NO